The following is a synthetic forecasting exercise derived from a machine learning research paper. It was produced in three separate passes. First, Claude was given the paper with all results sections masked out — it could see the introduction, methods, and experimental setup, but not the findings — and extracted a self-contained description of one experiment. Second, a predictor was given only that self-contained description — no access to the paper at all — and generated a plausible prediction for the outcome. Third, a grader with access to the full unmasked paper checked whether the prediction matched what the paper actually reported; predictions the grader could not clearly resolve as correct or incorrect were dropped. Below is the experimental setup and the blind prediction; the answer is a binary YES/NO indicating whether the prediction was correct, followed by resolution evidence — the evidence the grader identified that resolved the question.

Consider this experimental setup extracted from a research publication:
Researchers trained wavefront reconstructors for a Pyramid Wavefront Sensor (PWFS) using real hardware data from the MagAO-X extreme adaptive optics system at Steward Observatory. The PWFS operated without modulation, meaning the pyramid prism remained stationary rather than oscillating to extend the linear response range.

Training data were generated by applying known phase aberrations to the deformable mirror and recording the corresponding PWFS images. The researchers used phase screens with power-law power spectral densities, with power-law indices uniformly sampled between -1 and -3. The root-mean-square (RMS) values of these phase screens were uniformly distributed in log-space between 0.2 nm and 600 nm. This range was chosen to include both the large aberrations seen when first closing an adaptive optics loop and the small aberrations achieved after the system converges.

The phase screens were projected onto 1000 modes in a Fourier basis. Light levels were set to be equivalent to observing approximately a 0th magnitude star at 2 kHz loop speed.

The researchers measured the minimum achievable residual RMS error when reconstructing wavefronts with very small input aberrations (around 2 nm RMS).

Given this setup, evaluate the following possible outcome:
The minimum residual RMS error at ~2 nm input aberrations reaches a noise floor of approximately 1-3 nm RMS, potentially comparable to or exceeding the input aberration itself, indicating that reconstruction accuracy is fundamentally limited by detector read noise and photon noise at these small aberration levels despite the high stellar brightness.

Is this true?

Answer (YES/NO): NO